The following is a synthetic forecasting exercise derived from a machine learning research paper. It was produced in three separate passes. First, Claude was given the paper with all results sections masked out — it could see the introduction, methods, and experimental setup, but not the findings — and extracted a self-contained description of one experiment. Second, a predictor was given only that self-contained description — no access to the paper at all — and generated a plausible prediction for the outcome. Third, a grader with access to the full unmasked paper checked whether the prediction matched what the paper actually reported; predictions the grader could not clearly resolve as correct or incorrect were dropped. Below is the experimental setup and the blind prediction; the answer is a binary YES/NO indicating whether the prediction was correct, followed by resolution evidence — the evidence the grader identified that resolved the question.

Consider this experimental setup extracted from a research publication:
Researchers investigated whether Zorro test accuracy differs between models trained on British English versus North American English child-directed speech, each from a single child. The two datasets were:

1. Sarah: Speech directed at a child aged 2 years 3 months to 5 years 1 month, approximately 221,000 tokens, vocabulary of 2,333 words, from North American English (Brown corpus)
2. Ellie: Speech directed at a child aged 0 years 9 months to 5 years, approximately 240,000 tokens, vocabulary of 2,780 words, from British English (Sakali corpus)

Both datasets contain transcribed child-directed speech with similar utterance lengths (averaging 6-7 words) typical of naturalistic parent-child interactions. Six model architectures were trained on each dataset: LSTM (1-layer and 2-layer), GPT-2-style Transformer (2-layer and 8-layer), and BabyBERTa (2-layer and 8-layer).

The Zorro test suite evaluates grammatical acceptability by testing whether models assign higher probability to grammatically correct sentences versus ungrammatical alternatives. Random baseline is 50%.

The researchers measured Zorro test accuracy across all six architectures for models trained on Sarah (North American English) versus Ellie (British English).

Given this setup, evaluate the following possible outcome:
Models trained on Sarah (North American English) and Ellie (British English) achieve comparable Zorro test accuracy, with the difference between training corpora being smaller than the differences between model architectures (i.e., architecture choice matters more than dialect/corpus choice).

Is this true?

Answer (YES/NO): NO